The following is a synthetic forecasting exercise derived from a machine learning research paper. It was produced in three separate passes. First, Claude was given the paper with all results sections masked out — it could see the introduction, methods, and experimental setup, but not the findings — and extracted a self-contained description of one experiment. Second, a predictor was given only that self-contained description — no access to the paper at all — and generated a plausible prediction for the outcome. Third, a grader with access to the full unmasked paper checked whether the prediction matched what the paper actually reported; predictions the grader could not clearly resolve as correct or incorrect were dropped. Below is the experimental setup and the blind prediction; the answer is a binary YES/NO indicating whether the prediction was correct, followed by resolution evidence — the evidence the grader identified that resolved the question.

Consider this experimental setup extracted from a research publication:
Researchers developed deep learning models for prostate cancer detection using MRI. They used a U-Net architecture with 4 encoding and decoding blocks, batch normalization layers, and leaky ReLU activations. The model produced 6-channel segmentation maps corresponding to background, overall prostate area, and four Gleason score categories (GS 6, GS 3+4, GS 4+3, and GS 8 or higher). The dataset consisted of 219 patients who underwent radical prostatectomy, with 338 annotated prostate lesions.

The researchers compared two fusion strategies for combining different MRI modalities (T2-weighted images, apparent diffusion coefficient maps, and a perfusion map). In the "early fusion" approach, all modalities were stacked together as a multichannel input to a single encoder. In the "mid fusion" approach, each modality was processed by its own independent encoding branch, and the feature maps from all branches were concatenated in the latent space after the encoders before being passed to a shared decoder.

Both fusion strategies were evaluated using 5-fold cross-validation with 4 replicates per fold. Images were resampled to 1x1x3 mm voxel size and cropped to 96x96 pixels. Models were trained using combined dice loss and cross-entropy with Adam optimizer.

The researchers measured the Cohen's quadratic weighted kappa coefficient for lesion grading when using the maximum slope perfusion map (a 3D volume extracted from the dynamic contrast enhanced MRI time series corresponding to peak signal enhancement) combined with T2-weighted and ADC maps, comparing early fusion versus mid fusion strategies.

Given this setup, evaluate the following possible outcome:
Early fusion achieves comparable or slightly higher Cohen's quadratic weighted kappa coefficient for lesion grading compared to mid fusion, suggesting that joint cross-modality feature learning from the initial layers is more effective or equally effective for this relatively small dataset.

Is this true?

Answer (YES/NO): NO